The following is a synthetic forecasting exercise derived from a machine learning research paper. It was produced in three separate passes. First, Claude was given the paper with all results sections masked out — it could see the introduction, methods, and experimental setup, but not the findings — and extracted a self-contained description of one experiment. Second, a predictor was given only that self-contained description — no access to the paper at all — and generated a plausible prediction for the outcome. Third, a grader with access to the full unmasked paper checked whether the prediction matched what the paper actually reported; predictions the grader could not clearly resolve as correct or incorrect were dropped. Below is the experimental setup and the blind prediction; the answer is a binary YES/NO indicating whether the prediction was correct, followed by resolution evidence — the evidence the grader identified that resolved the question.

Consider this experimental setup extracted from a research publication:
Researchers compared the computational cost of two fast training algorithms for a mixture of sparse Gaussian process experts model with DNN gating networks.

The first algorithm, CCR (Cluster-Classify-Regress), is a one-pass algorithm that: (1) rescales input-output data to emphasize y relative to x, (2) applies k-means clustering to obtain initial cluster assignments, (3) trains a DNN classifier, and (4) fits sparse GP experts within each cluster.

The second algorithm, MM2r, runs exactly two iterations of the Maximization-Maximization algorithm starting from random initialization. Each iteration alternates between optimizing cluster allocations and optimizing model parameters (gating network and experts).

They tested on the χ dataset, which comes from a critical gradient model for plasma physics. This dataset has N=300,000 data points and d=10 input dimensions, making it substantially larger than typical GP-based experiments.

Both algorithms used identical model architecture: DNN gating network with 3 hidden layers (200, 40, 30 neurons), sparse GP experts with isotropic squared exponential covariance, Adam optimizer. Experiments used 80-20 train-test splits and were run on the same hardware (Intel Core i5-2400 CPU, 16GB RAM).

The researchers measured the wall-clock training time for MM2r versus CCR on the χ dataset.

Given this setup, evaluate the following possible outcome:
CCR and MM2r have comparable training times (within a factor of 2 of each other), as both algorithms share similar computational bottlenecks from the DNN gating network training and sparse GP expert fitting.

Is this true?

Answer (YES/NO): NO